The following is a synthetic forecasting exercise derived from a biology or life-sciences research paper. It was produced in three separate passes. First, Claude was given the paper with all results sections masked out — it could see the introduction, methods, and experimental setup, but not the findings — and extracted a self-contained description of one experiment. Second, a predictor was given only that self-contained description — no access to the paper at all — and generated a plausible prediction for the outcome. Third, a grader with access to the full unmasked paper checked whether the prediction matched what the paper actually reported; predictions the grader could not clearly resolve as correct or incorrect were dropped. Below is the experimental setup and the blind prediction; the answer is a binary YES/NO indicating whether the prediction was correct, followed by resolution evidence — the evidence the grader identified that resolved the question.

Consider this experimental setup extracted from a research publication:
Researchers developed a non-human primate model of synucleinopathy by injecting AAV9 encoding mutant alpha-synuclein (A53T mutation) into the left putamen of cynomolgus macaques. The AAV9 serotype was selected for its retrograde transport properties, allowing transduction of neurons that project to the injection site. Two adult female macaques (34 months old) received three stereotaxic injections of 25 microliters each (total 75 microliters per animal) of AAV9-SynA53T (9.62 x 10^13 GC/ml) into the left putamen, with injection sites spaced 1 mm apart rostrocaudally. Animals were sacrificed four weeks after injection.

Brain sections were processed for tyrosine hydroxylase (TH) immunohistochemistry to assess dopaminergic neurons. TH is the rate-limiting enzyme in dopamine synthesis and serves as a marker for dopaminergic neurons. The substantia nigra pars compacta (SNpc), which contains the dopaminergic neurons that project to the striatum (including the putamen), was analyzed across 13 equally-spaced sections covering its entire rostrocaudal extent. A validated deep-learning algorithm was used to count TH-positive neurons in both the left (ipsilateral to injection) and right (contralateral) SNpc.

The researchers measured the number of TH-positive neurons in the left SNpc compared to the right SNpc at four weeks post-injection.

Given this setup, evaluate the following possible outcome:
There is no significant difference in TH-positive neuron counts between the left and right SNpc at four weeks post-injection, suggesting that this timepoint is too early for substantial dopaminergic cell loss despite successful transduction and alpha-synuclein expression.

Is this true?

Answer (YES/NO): YES